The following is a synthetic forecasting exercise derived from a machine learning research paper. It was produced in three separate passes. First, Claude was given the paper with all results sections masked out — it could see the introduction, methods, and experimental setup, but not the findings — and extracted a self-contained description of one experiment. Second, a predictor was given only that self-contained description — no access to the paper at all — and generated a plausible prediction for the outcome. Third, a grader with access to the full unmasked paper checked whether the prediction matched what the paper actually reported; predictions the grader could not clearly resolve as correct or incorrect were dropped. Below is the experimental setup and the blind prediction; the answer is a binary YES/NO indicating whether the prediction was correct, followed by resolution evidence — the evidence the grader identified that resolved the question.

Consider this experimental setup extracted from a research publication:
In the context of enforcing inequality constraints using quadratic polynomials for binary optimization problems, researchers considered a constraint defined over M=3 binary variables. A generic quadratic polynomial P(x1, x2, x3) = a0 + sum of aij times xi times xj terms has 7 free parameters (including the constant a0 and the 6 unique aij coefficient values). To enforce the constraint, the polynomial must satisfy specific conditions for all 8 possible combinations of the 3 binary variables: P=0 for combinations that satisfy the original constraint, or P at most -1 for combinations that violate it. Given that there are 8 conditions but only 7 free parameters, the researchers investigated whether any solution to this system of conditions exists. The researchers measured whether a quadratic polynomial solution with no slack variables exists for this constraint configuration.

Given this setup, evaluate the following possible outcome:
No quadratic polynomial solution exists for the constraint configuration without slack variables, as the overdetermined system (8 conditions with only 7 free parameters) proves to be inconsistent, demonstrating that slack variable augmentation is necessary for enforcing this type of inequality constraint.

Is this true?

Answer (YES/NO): NO